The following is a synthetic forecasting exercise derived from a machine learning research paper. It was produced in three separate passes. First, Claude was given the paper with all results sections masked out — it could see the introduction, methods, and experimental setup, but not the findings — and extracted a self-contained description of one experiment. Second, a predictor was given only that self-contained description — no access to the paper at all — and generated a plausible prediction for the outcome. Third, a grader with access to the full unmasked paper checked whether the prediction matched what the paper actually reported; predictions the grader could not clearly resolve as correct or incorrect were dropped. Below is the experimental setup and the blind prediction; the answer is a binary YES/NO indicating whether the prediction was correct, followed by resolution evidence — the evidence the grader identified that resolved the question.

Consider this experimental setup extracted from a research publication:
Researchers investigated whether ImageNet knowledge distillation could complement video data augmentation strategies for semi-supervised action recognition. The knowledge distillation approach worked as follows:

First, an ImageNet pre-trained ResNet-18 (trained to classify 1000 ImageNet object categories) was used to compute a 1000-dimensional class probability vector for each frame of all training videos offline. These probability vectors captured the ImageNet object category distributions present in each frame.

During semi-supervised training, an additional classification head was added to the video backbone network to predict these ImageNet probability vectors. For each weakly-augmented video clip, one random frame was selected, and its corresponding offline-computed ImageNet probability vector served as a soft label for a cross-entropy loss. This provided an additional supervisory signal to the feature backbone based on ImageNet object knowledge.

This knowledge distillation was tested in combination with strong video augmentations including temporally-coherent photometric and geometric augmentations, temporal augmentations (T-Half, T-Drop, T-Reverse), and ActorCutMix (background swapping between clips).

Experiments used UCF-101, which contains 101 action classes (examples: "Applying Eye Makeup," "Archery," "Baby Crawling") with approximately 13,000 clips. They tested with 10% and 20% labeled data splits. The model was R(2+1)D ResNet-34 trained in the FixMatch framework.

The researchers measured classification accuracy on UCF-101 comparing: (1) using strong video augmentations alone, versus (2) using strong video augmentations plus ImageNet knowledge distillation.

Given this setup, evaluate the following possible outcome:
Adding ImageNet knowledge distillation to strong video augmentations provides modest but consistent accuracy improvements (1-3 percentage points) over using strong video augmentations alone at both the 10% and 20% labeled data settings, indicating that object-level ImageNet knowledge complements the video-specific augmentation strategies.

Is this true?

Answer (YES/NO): NO